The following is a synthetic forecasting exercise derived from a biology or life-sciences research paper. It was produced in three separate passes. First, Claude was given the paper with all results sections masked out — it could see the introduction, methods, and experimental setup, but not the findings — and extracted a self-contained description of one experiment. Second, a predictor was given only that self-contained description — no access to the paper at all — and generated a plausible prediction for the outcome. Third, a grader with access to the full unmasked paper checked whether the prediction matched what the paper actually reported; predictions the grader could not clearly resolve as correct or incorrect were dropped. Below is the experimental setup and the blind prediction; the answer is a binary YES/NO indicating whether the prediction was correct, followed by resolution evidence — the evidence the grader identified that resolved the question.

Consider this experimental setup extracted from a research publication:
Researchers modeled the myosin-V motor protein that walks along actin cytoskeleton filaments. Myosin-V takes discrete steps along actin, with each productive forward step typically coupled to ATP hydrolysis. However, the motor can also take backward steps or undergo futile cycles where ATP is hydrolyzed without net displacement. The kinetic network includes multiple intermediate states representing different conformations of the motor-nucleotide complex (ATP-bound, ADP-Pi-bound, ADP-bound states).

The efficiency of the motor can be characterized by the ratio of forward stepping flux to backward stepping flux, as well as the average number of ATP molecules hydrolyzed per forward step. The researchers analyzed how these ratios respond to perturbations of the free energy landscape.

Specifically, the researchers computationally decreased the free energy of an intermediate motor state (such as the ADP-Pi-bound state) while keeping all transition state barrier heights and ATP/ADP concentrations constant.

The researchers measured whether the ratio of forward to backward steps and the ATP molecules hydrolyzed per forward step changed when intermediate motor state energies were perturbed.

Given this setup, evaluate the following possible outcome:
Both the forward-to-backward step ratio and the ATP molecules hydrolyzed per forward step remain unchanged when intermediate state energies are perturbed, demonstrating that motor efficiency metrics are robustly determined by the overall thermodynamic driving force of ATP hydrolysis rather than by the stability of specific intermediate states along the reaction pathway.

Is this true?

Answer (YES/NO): NO